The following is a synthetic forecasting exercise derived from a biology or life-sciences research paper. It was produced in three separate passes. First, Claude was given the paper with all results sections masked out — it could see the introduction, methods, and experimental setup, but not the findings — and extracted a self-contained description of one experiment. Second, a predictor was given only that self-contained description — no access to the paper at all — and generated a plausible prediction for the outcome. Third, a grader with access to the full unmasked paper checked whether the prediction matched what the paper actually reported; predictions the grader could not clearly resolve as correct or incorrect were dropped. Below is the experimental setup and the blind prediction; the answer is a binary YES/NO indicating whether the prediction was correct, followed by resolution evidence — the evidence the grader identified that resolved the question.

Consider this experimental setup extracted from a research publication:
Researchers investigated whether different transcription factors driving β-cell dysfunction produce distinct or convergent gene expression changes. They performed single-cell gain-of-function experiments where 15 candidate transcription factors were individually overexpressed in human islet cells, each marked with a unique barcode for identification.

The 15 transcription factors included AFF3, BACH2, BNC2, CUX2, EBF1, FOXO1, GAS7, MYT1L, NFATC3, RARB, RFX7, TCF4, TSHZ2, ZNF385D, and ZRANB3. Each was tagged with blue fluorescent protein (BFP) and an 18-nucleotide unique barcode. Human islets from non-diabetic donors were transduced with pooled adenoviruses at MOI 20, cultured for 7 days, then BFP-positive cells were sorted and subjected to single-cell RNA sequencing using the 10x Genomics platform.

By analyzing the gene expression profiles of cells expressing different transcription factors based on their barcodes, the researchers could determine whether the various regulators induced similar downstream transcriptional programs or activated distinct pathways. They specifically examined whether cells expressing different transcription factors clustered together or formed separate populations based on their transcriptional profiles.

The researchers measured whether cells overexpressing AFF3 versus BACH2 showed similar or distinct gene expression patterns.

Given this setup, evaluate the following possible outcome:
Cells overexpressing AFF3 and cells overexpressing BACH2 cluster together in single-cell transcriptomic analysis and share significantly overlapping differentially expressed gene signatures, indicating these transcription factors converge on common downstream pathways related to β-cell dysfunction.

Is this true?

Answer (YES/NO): NO